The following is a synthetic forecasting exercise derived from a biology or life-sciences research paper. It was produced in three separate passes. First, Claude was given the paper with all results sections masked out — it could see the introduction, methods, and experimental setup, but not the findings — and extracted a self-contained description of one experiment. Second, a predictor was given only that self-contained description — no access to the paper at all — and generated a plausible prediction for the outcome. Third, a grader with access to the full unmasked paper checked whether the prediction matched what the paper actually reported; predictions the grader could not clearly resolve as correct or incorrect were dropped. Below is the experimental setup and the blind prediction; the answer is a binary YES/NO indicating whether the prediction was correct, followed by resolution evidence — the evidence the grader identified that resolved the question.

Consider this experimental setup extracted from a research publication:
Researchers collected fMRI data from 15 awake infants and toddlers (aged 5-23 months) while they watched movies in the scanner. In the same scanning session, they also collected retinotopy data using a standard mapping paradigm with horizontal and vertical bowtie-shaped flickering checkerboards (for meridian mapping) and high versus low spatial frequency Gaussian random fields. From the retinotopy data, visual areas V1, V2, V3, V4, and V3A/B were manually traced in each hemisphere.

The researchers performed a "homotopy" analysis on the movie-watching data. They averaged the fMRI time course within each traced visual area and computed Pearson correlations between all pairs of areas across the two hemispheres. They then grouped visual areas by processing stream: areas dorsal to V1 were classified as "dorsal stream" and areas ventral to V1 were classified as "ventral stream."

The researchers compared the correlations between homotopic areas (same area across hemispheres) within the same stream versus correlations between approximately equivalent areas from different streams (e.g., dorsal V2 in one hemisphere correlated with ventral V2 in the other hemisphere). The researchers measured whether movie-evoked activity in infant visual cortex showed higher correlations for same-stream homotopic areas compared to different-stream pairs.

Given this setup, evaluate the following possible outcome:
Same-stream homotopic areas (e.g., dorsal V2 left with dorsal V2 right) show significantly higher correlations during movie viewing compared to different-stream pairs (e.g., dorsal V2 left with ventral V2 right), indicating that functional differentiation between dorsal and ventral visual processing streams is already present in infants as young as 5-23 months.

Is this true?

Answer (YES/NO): YES